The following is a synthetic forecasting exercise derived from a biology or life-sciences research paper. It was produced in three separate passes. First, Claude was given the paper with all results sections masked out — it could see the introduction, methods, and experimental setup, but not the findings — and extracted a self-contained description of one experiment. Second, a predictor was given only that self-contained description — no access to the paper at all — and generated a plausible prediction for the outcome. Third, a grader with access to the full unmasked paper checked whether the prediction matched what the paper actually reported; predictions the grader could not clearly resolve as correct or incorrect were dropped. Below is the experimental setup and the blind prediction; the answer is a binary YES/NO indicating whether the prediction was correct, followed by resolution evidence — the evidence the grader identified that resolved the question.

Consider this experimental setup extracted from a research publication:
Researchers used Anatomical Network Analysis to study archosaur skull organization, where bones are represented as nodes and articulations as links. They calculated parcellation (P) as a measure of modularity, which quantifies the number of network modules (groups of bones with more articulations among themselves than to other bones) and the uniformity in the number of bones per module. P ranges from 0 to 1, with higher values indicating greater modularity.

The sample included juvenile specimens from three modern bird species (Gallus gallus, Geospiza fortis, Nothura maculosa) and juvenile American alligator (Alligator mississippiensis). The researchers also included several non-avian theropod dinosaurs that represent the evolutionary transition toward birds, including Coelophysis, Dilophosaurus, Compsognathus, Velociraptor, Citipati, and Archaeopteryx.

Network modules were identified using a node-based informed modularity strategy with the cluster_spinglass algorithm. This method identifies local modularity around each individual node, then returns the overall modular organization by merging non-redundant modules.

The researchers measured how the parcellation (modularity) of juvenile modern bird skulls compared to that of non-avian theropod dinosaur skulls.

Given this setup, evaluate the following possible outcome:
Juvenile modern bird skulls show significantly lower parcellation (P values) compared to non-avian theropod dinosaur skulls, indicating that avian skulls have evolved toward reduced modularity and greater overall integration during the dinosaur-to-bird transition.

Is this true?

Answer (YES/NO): NO